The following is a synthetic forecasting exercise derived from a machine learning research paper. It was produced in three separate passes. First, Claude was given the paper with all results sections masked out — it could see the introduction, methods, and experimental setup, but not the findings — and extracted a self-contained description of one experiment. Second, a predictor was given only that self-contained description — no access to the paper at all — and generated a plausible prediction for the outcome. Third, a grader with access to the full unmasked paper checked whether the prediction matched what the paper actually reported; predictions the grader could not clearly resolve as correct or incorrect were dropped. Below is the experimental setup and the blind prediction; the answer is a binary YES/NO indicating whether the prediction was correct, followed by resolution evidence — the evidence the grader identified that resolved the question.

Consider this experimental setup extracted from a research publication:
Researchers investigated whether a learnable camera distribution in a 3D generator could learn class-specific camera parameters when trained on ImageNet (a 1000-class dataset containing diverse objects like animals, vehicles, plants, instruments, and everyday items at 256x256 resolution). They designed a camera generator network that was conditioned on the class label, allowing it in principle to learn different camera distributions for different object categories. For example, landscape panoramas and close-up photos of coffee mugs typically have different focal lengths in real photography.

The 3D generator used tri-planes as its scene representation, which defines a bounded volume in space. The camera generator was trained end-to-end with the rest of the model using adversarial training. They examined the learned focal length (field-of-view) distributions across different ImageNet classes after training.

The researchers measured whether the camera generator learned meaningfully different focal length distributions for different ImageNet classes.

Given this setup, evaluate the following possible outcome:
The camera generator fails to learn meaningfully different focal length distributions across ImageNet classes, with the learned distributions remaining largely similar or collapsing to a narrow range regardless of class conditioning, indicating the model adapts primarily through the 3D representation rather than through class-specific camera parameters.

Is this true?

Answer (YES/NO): YES